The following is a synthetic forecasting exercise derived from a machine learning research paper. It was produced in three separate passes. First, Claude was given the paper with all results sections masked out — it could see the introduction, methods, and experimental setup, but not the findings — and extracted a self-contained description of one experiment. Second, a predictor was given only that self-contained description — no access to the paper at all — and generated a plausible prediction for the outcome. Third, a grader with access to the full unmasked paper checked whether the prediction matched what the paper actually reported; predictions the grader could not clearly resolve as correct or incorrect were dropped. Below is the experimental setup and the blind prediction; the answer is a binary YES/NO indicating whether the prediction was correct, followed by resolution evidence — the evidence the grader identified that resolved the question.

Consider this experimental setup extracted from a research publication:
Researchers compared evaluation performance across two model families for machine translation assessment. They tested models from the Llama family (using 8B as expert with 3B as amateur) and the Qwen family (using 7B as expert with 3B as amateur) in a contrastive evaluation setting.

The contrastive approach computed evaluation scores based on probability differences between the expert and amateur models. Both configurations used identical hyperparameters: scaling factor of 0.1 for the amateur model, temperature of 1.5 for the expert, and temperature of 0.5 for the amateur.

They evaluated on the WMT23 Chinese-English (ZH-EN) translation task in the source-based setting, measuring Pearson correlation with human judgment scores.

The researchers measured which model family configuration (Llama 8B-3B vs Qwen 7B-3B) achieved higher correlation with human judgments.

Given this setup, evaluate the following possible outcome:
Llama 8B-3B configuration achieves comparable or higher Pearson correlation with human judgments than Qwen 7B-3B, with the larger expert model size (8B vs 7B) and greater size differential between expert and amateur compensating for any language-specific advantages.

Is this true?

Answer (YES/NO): NO